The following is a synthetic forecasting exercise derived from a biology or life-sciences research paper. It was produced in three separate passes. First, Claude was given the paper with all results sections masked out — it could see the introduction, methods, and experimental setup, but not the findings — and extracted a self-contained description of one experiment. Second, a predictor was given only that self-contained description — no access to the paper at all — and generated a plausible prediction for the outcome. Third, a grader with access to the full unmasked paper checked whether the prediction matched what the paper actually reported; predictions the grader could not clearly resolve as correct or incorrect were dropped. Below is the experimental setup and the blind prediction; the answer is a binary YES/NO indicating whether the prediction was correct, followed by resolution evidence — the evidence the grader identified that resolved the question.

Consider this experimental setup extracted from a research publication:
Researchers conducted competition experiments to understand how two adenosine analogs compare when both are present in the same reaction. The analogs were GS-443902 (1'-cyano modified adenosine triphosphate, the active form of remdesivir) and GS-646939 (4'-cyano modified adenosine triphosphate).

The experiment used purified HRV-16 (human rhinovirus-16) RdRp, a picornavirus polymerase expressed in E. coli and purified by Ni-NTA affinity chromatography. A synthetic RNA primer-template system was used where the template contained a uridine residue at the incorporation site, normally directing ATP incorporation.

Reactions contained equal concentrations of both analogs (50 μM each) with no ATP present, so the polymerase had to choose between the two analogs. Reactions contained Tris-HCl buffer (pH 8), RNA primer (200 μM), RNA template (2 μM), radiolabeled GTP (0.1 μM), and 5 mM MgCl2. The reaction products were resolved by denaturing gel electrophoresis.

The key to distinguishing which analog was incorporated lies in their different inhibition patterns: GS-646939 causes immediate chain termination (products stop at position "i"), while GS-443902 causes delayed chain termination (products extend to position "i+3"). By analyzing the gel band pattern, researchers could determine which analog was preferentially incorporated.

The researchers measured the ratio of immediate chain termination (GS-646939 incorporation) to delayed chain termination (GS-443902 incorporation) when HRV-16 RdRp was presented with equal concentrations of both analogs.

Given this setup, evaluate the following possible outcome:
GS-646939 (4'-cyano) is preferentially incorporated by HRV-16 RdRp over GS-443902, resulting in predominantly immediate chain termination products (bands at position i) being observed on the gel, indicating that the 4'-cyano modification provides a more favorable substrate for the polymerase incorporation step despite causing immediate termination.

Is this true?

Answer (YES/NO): YES